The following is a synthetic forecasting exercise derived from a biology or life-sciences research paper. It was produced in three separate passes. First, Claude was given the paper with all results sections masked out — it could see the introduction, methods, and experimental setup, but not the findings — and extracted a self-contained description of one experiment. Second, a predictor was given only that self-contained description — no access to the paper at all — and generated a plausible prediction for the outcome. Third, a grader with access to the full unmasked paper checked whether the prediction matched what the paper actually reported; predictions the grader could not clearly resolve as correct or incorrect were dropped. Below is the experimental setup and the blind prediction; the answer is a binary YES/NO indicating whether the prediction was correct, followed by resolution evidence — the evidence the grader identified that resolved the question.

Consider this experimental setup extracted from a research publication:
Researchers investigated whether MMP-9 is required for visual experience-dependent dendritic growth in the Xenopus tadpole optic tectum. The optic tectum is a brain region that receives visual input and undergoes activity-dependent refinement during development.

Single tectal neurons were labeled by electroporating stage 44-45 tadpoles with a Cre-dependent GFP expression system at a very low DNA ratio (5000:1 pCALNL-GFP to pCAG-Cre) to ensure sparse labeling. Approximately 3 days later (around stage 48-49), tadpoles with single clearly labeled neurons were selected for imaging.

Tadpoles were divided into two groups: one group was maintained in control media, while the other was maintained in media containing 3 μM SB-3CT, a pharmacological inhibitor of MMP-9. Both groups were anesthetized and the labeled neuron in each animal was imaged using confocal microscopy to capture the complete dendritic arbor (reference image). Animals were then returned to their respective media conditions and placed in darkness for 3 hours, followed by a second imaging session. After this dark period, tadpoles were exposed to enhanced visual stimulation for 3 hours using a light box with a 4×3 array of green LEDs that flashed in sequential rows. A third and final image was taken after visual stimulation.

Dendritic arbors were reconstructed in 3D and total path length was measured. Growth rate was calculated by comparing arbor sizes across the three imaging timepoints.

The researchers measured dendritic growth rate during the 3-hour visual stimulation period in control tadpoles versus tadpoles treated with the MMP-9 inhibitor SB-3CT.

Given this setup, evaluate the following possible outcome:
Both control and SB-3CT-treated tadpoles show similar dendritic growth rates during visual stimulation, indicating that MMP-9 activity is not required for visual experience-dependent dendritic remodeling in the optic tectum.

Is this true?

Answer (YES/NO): NO